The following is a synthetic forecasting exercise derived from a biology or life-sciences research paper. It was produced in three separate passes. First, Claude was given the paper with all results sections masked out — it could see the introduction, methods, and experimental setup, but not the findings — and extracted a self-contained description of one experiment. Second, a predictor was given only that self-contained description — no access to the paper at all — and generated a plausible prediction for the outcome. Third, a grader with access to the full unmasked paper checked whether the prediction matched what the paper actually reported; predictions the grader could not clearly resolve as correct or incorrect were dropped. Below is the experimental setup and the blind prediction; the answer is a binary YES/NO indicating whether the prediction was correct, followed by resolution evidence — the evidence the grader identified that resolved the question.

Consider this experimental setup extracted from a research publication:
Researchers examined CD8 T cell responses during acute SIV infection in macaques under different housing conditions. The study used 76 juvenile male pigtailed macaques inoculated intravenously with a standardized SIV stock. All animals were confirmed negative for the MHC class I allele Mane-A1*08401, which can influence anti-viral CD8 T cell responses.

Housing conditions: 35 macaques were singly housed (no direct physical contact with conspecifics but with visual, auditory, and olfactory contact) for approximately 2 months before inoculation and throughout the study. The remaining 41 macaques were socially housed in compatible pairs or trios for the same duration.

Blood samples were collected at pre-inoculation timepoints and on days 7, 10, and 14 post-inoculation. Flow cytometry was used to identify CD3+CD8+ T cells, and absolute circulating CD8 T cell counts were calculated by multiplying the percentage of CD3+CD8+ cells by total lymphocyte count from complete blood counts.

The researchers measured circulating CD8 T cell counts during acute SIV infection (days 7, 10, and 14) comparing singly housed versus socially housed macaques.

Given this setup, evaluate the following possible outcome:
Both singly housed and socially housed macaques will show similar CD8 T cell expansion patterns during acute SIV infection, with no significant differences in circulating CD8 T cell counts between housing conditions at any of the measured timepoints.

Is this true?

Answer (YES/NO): NO